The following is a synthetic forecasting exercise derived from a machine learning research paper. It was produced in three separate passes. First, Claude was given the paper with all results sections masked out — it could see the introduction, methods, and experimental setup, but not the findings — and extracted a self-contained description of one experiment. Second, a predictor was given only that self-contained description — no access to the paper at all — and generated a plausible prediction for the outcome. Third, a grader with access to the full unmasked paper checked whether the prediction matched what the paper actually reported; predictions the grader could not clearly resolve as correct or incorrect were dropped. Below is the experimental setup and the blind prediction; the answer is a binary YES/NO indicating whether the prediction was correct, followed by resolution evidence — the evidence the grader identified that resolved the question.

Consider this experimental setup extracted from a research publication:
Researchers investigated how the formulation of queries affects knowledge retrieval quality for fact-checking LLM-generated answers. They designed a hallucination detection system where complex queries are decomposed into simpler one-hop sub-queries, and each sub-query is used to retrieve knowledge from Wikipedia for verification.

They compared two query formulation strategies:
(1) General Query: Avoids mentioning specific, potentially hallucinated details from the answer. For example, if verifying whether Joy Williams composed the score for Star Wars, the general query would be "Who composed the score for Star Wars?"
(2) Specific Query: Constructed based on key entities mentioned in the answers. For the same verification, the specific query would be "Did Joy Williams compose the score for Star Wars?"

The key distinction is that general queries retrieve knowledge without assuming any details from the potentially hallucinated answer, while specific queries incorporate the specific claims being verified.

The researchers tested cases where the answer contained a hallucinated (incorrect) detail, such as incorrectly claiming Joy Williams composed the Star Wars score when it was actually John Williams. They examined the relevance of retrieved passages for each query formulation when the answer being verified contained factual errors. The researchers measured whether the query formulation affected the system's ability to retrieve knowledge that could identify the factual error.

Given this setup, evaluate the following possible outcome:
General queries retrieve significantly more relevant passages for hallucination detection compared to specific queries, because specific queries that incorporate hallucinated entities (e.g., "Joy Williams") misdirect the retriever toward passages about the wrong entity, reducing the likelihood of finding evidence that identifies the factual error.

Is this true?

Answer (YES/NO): YES